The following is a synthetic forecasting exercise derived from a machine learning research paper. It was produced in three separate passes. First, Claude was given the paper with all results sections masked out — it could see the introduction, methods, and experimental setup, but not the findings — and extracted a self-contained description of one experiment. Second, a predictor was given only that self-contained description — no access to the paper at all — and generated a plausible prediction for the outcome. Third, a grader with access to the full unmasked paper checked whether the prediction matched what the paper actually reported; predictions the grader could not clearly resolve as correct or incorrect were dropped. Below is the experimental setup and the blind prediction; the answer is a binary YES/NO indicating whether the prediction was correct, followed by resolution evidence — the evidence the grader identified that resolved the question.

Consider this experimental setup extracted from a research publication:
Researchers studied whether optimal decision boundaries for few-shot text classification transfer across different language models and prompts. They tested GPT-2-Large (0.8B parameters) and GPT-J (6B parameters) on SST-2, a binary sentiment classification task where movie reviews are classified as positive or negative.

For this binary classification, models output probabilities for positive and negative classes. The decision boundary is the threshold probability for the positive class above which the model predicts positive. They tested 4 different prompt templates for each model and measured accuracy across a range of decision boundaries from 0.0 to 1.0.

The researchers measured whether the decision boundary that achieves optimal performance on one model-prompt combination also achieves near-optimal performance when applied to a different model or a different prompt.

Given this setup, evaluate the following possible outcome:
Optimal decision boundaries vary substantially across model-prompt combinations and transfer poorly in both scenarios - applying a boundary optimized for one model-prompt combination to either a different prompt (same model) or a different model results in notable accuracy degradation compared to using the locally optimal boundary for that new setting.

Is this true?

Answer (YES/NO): YES